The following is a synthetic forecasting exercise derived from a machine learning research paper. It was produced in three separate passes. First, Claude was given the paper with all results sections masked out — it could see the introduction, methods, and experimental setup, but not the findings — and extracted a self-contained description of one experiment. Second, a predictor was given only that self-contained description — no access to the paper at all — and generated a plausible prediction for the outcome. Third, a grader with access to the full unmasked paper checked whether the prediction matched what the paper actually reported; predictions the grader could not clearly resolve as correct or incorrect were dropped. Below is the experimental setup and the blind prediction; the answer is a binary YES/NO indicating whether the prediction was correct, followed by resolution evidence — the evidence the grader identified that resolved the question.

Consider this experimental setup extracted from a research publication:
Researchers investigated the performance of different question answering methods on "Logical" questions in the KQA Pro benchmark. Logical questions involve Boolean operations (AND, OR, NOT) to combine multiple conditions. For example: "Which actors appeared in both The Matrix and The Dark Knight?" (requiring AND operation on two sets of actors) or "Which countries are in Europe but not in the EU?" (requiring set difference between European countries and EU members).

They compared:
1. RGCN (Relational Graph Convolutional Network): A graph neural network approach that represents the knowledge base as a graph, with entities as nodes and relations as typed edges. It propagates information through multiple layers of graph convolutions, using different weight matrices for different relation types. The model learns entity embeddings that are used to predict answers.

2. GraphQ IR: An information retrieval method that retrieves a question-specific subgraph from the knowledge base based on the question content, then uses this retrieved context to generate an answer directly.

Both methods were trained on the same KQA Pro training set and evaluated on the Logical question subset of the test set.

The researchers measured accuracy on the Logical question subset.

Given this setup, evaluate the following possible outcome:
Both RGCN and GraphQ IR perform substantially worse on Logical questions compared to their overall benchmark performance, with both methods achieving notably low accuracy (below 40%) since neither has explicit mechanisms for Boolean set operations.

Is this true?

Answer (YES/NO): NO